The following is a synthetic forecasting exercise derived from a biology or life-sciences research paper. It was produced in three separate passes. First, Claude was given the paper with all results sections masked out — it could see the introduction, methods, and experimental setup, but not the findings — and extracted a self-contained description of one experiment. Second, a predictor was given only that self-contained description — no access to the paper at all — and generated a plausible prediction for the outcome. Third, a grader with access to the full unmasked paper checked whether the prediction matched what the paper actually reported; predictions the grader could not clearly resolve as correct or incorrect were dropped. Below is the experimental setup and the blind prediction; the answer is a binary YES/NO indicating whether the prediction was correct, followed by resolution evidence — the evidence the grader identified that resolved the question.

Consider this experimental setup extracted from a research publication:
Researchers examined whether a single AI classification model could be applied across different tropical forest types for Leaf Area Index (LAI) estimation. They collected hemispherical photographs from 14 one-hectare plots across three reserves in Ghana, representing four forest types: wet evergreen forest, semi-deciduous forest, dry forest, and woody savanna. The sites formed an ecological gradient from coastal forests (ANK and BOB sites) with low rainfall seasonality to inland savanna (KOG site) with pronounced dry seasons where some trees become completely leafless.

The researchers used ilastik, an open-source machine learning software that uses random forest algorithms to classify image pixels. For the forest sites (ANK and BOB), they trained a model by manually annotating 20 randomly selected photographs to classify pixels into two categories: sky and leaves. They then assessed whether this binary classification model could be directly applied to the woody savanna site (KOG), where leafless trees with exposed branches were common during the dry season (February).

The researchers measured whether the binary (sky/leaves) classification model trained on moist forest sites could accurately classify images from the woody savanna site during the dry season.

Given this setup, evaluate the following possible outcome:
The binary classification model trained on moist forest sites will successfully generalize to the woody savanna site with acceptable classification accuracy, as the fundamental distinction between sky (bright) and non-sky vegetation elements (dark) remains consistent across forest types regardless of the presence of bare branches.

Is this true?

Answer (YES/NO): NO